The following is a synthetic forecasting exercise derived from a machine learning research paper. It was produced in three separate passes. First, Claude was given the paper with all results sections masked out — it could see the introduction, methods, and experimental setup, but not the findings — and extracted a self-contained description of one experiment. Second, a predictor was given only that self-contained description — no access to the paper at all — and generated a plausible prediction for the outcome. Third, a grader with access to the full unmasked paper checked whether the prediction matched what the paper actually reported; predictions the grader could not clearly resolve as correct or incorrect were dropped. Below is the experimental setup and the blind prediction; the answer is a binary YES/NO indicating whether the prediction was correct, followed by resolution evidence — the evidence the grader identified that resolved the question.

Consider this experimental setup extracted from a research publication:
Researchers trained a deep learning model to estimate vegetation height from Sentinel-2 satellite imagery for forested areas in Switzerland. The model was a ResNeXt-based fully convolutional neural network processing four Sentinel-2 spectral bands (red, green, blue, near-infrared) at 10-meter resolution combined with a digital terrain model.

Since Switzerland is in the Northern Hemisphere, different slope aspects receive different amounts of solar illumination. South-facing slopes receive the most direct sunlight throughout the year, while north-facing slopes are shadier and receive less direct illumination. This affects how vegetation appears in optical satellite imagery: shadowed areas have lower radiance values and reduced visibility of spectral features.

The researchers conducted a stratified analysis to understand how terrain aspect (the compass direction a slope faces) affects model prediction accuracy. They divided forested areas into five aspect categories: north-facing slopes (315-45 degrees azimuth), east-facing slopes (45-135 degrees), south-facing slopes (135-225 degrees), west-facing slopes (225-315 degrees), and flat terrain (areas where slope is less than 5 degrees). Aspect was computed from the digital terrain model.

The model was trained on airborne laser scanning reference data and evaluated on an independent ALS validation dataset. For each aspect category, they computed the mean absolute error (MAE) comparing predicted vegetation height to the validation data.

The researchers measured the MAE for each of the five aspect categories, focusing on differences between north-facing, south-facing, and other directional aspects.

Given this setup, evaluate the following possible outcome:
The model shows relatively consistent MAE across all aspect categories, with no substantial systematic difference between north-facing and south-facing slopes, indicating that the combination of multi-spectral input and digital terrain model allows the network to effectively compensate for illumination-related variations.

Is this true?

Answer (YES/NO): NO